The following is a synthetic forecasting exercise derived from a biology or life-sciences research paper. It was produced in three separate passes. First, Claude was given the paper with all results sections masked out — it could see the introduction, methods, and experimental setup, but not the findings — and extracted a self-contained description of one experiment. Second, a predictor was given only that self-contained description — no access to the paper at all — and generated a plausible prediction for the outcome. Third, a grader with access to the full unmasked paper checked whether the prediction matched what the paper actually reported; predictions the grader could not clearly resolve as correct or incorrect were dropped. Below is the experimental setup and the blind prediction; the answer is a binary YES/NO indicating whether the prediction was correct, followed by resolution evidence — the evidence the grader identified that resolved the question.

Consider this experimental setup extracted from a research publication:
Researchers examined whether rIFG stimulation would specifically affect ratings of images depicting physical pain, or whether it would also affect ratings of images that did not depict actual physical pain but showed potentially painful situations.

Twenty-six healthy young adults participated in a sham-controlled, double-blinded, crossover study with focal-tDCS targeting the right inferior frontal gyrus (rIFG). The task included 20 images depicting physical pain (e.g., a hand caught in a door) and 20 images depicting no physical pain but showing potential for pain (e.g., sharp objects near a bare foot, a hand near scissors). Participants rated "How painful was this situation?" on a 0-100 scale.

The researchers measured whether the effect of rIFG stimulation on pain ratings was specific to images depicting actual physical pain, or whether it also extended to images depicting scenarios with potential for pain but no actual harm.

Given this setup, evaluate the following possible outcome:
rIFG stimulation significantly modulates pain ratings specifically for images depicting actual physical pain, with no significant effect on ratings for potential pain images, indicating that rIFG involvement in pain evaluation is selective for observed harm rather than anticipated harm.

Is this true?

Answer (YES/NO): NO